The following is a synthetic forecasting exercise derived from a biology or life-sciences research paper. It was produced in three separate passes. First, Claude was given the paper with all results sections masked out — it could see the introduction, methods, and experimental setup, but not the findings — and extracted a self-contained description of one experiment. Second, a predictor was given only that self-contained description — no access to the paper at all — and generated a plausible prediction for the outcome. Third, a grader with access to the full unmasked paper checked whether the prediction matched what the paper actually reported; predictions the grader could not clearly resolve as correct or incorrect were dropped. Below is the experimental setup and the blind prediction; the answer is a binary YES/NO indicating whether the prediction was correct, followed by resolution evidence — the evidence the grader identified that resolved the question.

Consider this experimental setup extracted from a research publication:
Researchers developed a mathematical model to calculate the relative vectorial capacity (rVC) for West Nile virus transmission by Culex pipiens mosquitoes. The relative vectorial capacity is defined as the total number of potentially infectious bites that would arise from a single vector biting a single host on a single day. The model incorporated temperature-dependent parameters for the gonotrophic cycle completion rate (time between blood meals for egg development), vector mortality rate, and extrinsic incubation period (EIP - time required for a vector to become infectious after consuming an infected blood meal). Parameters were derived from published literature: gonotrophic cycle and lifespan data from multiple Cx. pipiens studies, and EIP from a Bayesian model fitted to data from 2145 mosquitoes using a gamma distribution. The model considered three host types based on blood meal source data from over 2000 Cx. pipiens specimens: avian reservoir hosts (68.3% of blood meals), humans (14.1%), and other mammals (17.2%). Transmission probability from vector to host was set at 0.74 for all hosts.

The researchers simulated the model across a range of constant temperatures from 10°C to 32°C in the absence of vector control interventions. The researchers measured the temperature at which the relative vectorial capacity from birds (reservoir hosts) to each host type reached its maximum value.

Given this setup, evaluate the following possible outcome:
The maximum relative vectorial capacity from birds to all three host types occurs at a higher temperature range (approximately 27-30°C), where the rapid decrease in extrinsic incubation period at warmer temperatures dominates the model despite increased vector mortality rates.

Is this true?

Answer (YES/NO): NO